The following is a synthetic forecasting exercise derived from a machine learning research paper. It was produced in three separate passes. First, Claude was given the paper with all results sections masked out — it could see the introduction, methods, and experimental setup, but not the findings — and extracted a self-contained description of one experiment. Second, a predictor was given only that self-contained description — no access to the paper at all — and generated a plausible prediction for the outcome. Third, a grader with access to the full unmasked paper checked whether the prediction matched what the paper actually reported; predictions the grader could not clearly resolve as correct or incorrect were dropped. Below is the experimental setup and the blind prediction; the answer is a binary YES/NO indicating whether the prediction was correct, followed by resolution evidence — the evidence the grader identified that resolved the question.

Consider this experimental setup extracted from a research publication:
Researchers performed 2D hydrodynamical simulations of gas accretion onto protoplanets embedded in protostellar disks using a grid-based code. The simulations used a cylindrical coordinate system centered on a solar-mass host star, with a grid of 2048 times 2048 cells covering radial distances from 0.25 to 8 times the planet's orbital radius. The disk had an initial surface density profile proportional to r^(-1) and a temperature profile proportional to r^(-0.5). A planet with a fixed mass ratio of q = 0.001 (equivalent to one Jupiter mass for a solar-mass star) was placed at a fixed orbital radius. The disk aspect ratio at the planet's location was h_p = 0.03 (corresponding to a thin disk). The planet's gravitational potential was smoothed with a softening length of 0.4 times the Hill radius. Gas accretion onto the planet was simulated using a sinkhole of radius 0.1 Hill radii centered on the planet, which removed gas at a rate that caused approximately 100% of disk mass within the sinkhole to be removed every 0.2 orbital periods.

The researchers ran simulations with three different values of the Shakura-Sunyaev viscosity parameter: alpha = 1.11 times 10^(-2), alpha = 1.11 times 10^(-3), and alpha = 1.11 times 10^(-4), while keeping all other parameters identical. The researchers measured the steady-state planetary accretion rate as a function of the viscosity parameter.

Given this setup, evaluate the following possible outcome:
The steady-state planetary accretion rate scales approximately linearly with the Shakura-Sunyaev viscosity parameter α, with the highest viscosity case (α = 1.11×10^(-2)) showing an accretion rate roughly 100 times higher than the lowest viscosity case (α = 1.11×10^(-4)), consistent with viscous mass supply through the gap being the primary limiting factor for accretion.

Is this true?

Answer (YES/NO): NO